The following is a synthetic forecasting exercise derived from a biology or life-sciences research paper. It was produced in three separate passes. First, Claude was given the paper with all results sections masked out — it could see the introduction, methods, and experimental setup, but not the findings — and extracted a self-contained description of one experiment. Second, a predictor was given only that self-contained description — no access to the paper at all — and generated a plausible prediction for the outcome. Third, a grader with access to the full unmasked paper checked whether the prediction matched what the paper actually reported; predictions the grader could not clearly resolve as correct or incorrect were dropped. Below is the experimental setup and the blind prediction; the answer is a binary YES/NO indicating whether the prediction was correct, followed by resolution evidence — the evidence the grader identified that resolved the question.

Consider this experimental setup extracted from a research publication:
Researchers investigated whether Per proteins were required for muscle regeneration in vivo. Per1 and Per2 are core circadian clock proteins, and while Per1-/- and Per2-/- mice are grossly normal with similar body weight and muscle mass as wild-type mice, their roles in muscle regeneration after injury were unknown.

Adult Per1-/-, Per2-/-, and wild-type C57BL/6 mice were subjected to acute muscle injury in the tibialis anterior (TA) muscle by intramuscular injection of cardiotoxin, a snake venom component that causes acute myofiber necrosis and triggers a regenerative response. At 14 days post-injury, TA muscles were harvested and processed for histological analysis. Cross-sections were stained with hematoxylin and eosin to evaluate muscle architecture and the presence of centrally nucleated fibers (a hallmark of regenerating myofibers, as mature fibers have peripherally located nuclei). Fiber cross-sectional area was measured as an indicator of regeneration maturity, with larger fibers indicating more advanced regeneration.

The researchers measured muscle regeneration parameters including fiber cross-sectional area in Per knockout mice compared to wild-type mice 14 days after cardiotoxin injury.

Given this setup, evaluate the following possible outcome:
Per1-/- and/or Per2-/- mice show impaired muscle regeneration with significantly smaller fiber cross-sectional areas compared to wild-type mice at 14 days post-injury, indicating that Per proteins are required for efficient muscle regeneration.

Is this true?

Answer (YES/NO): YES